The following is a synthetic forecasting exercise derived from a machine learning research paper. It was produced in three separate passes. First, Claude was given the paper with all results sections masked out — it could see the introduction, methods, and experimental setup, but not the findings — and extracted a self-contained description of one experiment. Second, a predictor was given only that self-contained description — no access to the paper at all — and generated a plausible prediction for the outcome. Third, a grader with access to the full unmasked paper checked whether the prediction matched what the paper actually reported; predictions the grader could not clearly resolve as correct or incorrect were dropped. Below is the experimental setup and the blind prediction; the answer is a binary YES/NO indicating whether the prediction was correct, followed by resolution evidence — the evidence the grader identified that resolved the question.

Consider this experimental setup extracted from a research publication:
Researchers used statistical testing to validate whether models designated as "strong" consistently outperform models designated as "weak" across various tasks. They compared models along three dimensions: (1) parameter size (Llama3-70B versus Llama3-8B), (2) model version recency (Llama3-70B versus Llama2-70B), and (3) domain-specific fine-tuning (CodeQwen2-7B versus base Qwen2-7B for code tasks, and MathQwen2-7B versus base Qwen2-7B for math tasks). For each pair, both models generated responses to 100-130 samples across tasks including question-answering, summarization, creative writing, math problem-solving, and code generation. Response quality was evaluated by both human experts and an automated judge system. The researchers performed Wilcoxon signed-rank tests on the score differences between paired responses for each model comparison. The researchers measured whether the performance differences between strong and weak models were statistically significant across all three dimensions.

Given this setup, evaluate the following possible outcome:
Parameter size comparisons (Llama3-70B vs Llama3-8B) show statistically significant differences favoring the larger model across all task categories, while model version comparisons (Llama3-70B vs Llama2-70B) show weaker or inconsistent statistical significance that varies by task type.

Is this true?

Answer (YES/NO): NO